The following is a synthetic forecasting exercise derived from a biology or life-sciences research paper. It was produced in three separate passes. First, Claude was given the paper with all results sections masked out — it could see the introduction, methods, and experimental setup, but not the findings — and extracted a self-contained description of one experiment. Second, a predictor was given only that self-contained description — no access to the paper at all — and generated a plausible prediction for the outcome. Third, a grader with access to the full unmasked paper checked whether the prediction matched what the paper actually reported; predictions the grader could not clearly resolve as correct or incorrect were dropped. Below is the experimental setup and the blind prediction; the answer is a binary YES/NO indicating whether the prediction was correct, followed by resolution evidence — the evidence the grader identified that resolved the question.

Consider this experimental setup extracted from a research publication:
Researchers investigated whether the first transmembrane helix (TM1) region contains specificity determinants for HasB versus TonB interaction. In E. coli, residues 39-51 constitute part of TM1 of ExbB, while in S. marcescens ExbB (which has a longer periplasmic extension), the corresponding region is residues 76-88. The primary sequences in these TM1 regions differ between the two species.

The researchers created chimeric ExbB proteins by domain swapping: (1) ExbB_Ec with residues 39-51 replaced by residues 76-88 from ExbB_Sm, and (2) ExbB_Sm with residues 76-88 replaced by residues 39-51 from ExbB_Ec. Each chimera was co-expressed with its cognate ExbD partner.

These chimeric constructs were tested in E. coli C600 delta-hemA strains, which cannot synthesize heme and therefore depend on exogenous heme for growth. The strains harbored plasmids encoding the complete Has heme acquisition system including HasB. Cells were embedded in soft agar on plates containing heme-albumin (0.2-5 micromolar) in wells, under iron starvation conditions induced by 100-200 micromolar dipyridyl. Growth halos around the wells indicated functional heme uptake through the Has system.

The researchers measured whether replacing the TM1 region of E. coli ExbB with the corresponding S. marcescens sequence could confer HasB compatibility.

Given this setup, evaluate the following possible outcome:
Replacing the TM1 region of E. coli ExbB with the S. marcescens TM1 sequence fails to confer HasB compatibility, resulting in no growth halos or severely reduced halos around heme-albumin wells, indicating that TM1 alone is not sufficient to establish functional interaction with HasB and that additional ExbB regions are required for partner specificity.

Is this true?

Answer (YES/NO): NO